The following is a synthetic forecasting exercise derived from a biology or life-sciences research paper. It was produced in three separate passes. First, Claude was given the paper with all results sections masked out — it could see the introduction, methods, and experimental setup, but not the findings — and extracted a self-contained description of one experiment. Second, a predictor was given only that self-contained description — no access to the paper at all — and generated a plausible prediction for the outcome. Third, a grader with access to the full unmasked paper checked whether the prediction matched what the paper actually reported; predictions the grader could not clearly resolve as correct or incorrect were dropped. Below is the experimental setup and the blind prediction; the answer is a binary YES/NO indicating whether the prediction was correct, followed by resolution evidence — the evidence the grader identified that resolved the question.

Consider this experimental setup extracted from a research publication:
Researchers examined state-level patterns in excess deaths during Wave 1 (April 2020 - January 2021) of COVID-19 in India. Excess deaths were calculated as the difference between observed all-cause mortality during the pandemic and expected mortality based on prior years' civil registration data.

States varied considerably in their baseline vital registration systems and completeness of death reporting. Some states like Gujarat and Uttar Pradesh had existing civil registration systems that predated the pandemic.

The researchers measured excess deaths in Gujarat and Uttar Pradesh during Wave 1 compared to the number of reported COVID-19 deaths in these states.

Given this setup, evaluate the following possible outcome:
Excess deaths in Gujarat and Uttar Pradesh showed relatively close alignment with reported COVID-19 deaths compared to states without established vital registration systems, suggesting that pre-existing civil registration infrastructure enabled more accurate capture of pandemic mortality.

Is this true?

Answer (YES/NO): NO